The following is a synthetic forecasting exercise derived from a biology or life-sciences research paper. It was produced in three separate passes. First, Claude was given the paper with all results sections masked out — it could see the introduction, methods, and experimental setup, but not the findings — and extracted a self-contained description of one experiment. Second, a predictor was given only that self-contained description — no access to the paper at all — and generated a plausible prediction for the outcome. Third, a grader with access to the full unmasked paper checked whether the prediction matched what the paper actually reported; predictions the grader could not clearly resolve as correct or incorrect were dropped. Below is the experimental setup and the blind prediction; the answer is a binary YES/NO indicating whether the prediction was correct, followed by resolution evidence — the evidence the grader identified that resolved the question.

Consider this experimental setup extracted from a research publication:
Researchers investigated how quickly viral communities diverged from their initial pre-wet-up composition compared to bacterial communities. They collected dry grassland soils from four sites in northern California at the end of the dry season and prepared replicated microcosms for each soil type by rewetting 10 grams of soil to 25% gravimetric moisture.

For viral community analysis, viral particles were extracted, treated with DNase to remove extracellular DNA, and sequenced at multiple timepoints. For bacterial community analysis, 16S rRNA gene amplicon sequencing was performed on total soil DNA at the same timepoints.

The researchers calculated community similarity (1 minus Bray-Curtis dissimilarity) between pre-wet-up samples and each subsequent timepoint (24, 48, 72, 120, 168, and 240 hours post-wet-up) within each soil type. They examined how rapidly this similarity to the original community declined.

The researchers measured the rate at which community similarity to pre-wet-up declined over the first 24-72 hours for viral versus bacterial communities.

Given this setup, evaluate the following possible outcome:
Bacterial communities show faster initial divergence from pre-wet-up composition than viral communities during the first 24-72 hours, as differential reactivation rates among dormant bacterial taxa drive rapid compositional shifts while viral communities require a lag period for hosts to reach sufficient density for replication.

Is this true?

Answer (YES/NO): NO